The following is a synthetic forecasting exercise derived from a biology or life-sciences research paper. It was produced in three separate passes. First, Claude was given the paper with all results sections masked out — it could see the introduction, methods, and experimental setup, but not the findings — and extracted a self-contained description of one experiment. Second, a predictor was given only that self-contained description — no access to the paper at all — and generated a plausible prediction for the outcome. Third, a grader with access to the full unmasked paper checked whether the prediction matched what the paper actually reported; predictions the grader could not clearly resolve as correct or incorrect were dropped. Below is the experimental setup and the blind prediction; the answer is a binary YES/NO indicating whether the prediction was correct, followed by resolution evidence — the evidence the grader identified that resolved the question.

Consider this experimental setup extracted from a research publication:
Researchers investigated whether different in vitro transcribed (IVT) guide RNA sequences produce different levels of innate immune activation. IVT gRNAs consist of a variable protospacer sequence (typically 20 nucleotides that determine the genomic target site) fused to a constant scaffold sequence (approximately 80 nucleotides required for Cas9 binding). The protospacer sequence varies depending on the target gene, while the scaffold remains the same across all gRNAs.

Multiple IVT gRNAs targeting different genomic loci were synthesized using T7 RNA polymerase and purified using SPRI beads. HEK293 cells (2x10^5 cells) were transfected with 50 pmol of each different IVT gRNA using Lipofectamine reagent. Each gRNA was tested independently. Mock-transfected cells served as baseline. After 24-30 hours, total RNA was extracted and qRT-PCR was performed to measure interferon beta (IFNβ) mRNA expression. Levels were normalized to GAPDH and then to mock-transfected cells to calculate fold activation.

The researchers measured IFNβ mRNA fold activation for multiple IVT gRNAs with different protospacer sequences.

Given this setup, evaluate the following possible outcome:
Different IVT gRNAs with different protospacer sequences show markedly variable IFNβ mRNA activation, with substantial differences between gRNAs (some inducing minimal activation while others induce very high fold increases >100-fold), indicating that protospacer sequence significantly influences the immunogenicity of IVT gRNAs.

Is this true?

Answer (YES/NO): YES